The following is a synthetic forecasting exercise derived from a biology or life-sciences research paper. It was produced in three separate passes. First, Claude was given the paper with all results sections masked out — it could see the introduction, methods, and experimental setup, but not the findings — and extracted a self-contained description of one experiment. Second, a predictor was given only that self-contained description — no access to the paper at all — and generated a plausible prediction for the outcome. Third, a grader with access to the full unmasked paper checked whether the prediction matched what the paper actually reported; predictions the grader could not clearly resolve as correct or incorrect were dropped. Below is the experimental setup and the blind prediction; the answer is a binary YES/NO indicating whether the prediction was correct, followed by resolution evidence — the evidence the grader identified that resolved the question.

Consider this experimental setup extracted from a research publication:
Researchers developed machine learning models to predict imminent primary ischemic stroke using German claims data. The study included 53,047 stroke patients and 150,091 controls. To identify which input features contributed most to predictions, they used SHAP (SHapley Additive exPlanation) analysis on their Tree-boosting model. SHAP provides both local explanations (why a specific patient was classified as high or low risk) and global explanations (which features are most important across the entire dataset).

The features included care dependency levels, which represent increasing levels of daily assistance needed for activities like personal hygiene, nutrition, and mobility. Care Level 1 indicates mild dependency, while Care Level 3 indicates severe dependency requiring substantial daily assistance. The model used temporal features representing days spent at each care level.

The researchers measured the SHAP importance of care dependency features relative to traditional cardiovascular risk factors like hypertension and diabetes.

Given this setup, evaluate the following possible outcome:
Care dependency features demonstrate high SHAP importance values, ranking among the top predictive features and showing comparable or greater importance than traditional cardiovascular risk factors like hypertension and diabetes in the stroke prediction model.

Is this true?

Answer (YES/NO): NO